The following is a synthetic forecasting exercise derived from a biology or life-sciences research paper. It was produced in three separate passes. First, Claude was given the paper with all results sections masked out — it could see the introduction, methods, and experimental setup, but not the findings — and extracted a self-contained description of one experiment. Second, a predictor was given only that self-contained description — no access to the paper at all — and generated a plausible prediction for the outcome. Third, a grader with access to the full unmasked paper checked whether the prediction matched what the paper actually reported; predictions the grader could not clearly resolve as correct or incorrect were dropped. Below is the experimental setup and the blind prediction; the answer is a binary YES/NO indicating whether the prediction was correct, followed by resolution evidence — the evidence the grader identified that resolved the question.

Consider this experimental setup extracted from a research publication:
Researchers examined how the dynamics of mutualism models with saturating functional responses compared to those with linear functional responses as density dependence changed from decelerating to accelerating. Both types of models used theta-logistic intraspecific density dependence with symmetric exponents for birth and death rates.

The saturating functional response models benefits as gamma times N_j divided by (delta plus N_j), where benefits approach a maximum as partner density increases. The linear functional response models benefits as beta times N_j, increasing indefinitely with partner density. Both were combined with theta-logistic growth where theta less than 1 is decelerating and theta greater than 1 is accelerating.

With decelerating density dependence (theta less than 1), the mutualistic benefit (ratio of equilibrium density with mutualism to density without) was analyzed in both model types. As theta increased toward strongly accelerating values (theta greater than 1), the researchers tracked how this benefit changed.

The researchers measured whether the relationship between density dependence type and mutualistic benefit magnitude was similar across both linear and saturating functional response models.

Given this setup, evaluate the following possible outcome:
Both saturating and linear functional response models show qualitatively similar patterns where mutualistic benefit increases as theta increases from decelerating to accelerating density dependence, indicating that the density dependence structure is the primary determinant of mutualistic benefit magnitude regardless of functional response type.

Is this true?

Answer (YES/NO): NO